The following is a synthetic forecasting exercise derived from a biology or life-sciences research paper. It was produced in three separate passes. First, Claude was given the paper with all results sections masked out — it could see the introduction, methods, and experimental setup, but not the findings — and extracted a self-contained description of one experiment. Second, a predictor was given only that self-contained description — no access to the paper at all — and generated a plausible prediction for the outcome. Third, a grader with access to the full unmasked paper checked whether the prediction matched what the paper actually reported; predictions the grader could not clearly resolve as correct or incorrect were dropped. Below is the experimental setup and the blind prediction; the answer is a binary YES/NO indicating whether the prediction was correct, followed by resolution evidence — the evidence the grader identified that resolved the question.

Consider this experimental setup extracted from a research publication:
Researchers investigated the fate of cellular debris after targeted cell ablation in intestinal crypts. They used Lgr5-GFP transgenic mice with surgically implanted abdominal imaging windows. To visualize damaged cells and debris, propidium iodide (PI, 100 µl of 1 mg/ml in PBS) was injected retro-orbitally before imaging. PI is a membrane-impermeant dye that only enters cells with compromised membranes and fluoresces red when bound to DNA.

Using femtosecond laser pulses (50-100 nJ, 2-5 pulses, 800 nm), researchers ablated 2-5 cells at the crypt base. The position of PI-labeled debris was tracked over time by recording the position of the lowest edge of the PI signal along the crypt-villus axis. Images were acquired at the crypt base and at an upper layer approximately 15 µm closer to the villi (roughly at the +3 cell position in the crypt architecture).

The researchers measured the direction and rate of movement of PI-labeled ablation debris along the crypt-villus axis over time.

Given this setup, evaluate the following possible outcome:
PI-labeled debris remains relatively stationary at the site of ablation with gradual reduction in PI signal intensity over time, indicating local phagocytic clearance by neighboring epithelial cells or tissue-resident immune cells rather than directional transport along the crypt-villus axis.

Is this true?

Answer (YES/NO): NO